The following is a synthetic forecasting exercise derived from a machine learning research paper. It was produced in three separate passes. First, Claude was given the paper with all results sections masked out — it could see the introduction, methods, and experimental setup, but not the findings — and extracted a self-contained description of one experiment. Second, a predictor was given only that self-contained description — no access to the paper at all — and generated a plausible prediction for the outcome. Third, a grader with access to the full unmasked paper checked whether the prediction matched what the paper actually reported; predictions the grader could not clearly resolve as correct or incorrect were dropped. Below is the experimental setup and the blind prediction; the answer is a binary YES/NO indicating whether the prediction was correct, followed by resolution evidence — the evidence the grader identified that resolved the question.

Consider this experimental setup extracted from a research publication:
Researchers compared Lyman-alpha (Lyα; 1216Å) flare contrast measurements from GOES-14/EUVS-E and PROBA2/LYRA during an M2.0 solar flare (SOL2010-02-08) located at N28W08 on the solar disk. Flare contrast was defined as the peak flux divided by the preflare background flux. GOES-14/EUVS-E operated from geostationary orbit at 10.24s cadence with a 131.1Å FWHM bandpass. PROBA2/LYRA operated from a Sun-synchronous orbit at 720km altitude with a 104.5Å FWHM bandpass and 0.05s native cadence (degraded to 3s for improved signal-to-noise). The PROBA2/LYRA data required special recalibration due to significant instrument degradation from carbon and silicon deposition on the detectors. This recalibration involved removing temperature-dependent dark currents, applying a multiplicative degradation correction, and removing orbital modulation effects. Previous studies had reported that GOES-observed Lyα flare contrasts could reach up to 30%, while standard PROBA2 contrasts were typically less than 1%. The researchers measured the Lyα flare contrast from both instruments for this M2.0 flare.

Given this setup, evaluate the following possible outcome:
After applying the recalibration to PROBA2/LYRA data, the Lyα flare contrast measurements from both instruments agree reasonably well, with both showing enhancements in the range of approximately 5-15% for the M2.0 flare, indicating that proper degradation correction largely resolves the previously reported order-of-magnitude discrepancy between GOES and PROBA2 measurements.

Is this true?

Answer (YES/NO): NO